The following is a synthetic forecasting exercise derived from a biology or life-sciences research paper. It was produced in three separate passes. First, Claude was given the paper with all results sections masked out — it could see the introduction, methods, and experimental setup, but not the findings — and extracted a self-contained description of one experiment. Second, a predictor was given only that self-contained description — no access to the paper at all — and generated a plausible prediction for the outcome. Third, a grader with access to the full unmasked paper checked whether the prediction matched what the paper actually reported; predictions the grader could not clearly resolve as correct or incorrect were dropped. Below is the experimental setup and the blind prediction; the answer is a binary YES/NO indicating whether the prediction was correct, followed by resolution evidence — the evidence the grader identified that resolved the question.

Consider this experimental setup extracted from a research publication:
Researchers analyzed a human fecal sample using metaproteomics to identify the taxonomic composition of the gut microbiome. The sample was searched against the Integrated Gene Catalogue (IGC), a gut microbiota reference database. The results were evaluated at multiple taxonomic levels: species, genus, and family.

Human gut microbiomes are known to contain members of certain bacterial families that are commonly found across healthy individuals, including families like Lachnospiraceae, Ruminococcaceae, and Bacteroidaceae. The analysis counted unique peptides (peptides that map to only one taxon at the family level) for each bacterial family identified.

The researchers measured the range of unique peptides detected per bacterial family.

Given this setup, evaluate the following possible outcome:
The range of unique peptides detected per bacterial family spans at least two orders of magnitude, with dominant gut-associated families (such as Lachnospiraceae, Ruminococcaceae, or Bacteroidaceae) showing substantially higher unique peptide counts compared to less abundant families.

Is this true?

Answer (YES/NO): YES